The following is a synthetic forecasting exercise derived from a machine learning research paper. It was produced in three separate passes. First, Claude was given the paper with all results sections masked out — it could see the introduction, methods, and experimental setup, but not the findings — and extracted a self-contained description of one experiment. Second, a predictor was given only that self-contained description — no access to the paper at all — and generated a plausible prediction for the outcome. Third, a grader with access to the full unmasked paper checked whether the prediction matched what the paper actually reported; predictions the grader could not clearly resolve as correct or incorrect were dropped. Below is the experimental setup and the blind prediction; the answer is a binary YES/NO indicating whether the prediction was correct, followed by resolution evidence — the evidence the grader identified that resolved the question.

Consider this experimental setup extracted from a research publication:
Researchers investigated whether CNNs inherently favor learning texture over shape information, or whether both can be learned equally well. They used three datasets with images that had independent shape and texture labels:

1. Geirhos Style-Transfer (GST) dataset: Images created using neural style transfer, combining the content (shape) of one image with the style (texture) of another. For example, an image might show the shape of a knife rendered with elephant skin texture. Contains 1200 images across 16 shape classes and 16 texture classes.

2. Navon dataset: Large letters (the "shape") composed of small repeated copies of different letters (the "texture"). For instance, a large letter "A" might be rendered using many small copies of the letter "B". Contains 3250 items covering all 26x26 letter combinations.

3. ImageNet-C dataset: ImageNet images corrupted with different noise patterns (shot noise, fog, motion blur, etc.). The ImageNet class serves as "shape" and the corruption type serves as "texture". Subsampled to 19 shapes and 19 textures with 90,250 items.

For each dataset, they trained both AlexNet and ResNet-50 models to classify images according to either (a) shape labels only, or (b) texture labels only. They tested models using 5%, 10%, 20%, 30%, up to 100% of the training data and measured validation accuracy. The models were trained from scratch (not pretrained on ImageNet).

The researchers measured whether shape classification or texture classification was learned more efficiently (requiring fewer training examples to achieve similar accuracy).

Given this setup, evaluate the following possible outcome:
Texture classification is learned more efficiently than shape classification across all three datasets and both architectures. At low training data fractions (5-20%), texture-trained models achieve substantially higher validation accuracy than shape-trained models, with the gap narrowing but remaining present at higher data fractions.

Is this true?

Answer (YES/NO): NO